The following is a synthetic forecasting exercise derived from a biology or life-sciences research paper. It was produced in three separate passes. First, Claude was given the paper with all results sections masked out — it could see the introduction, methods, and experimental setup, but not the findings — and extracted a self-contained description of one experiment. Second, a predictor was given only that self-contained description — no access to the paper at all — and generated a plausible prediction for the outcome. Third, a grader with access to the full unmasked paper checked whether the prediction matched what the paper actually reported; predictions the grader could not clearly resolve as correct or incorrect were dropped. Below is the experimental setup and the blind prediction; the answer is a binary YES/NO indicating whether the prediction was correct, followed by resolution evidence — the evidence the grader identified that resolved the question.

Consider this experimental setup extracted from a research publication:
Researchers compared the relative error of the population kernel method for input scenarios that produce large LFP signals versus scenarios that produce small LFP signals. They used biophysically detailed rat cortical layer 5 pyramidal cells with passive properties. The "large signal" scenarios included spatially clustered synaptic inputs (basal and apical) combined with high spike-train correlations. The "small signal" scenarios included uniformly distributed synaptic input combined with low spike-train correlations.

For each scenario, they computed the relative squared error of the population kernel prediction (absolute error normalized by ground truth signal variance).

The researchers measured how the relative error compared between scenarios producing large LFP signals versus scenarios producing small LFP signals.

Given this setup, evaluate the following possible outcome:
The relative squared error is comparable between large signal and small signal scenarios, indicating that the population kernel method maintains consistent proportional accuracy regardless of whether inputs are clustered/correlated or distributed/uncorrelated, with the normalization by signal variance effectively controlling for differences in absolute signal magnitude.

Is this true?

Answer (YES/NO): NO